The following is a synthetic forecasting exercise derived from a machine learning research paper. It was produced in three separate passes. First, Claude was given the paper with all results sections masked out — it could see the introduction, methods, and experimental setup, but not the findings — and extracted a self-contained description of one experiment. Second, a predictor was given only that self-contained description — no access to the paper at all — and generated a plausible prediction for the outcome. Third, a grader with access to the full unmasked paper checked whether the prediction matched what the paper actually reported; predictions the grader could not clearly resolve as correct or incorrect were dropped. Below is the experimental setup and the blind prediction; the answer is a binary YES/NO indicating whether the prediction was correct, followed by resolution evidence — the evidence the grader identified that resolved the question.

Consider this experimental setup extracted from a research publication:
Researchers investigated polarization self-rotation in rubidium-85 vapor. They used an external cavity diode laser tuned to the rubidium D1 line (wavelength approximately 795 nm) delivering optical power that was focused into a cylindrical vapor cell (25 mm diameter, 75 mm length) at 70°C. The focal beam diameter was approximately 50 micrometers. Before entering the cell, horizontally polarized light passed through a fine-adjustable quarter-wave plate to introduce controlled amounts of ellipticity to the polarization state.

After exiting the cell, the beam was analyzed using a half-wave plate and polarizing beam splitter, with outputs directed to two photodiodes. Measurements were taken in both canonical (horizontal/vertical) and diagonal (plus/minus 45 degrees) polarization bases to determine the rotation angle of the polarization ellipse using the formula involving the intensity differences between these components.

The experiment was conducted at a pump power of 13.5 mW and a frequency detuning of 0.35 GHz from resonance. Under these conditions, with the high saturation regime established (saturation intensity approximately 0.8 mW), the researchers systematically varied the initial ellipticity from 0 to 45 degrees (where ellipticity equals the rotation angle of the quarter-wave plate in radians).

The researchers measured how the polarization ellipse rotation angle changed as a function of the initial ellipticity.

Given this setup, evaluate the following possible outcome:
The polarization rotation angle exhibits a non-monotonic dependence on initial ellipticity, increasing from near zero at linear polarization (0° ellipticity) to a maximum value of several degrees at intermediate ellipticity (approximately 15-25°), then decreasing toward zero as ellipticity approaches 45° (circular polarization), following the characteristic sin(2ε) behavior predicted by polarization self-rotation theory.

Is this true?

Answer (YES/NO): NO